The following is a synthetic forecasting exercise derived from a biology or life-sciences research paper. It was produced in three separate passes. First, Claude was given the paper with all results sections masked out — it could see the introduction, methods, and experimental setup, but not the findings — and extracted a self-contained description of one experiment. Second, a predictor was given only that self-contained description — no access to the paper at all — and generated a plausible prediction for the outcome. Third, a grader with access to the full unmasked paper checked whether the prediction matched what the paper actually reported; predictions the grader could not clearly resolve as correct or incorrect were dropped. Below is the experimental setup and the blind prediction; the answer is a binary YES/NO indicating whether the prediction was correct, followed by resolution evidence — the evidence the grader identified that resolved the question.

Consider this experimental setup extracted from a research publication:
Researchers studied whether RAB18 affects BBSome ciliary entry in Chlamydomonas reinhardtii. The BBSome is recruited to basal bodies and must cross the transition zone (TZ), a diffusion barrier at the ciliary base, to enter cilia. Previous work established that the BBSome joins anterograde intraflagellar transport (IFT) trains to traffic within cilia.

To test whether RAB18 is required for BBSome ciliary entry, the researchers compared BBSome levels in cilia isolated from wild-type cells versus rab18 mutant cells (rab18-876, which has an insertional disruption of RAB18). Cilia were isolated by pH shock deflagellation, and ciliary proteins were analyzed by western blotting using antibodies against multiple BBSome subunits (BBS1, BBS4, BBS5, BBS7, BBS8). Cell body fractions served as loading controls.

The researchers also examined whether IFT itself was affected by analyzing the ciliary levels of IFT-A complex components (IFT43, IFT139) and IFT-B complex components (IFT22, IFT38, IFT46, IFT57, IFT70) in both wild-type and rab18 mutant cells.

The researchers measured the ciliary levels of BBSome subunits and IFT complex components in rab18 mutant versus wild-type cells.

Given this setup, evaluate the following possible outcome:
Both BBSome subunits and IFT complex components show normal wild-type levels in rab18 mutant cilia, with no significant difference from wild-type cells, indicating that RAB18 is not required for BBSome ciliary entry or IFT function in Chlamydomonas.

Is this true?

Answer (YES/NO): NO